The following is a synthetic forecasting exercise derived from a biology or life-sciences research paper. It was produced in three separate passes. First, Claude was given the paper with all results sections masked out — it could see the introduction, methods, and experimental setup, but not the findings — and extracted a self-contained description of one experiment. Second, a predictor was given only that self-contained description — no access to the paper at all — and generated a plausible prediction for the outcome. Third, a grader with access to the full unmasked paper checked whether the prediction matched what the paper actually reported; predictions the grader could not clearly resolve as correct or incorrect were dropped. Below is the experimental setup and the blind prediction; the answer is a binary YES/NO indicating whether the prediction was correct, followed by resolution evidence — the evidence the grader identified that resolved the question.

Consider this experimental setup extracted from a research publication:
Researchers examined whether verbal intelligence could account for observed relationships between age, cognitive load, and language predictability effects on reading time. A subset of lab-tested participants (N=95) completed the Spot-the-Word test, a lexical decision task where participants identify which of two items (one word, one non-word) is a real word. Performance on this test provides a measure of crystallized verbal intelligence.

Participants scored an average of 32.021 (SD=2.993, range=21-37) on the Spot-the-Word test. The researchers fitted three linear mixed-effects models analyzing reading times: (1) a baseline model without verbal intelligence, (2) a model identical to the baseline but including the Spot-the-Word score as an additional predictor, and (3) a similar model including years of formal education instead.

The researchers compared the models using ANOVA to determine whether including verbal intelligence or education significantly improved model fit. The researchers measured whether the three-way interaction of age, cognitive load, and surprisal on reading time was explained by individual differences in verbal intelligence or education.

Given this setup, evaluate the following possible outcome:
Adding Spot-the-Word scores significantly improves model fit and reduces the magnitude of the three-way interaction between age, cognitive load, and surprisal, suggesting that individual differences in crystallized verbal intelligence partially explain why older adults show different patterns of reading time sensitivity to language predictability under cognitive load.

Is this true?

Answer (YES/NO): NO